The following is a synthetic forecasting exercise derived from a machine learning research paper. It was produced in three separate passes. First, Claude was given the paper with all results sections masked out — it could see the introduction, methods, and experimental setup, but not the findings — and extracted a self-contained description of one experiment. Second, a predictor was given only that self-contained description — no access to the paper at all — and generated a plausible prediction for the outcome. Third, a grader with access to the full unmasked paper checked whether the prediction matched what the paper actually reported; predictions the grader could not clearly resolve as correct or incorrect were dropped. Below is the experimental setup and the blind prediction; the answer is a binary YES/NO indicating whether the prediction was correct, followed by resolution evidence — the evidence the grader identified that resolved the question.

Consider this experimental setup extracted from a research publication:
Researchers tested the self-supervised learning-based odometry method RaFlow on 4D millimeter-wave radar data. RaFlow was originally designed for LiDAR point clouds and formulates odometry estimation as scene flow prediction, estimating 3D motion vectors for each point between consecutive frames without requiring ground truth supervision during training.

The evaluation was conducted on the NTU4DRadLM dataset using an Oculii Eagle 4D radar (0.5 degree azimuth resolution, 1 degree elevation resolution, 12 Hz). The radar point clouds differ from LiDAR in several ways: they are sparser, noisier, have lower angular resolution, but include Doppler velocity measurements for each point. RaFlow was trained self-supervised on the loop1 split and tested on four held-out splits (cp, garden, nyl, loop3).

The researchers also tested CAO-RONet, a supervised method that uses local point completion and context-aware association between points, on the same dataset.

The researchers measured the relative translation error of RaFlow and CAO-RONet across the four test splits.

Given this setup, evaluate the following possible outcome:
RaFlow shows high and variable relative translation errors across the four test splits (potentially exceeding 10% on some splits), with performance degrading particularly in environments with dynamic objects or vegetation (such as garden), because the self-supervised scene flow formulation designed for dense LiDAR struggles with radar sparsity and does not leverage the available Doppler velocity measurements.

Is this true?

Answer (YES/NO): NO